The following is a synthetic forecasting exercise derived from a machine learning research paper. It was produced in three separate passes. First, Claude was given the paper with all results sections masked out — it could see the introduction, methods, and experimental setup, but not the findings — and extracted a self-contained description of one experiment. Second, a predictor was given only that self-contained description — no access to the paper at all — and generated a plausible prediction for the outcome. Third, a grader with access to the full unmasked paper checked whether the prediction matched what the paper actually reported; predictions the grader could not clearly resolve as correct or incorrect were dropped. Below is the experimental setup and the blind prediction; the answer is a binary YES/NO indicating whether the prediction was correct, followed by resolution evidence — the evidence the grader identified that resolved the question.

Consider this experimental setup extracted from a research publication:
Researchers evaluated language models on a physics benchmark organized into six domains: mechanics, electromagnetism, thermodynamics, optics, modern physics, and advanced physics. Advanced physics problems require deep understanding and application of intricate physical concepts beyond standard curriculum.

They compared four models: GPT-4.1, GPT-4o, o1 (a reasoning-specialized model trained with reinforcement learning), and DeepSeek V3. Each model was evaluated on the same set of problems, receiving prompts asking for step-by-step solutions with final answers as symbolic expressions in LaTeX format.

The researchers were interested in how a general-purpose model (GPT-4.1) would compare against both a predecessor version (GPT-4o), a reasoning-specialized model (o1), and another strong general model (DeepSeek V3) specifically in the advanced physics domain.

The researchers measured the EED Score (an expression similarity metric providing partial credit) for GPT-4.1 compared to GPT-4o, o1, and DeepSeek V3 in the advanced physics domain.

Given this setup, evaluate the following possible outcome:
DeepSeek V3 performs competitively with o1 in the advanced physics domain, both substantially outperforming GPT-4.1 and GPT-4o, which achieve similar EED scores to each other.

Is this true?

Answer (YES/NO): NO